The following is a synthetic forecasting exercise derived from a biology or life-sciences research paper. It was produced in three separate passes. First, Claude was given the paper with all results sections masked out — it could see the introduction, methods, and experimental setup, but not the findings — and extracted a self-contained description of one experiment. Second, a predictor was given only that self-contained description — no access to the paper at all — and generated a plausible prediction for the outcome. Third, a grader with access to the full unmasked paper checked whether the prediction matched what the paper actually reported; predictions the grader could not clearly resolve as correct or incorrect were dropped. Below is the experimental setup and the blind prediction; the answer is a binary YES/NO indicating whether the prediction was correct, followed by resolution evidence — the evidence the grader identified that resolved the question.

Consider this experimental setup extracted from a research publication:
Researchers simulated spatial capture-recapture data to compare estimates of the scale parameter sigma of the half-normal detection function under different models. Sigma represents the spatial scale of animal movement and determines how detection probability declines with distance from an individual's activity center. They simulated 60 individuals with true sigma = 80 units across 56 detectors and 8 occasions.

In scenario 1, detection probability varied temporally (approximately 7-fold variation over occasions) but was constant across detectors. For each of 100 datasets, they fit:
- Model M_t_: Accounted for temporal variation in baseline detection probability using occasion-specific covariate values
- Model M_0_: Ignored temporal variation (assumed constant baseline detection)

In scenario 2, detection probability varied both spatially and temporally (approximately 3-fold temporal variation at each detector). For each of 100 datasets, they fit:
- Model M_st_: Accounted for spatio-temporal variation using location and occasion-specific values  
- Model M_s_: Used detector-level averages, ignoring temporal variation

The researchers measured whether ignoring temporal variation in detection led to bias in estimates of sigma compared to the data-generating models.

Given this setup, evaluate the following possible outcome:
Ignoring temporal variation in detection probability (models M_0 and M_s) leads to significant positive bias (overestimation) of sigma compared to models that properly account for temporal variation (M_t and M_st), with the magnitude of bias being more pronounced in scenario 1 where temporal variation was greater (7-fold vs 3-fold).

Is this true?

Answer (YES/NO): NO